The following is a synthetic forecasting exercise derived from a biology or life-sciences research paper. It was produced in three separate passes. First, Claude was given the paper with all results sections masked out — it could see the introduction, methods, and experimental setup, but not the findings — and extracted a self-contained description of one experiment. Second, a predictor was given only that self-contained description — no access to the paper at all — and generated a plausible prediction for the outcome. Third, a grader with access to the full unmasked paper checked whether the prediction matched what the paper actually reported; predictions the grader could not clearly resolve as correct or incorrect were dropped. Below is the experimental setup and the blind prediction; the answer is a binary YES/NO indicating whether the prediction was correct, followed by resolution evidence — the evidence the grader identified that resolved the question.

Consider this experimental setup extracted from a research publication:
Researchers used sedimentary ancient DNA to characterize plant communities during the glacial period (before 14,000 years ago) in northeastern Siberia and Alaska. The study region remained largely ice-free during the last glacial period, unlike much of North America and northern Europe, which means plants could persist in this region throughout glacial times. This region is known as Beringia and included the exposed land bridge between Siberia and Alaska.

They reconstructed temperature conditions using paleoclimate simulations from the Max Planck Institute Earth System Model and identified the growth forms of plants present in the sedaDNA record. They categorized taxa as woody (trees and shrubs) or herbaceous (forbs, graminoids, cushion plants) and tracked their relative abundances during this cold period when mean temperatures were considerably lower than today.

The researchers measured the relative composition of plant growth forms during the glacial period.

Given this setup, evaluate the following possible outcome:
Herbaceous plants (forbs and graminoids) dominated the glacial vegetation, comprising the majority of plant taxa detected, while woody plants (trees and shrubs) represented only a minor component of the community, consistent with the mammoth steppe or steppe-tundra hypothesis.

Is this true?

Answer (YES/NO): NO